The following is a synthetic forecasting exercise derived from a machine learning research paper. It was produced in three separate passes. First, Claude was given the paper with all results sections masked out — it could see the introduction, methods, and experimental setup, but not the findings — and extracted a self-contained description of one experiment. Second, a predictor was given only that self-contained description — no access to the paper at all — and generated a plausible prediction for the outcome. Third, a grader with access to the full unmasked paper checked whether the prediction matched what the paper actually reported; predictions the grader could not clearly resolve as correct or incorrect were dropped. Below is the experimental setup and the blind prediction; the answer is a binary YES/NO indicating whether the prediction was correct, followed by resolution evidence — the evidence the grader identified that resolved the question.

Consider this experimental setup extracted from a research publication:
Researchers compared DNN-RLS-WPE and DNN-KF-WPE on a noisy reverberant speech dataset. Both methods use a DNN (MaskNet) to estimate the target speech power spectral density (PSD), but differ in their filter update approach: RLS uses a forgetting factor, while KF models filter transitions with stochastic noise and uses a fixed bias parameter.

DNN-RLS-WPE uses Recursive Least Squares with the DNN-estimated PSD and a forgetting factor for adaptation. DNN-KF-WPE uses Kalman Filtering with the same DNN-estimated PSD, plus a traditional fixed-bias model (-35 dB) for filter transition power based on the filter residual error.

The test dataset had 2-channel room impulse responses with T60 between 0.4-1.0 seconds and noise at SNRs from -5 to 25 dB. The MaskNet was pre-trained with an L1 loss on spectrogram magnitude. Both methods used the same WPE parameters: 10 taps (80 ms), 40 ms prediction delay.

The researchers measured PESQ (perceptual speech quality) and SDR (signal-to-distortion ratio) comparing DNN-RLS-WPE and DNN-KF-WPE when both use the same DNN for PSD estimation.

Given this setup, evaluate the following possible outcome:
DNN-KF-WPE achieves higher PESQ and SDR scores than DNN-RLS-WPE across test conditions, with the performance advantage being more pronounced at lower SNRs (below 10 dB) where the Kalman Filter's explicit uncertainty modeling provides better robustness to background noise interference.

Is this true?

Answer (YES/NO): NO